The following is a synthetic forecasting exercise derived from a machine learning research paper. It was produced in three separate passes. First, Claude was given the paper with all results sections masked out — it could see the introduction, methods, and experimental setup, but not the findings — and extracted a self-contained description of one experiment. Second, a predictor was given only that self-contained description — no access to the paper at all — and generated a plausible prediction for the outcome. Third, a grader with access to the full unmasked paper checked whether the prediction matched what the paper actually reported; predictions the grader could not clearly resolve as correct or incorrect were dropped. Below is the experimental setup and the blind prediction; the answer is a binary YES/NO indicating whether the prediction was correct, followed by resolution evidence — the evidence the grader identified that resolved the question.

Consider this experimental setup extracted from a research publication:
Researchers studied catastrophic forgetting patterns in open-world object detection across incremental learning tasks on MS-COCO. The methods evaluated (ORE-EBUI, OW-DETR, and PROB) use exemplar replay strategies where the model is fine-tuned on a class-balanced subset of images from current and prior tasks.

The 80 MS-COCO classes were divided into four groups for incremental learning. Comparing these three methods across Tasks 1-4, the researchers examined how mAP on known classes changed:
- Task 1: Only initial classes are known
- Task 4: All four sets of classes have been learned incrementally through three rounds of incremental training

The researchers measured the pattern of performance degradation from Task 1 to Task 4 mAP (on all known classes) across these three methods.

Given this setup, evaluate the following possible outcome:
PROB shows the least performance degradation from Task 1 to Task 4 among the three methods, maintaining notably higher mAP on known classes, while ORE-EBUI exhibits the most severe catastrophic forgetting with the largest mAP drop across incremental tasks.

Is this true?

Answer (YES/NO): NO